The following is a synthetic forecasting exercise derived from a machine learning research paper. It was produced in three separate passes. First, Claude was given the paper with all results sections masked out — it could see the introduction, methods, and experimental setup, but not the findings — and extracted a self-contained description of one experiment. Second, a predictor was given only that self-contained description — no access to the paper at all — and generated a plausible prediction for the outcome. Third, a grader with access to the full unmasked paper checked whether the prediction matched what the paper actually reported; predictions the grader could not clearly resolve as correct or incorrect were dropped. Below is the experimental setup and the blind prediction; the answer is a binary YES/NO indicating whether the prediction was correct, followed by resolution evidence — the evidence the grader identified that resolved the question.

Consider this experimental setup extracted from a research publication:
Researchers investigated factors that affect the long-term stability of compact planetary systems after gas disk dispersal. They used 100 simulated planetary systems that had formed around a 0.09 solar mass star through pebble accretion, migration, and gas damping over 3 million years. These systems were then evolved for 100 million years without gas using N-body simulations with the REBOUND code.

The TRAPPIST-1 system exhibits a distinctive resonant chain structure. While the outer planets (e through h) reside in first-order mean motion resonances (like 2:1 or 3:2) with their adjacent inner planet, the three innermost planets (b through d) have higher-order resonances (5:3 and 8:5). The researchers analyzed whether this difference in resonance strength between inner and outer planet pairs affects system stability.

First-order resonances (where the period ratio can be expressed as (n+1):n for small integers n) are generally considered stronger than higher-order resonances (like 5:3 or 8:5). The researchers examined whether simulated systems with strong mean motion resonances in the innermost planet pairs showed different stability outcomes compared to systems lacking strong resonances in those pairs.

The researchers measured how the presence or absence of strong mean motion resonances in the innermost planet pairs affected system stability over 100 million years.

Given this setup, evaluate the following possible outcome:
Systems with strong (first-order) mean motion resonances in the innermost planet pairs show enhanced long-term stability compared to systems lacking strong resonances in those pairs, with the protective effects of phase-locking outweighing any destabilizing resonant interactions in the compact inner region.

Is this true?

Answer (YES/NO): NO